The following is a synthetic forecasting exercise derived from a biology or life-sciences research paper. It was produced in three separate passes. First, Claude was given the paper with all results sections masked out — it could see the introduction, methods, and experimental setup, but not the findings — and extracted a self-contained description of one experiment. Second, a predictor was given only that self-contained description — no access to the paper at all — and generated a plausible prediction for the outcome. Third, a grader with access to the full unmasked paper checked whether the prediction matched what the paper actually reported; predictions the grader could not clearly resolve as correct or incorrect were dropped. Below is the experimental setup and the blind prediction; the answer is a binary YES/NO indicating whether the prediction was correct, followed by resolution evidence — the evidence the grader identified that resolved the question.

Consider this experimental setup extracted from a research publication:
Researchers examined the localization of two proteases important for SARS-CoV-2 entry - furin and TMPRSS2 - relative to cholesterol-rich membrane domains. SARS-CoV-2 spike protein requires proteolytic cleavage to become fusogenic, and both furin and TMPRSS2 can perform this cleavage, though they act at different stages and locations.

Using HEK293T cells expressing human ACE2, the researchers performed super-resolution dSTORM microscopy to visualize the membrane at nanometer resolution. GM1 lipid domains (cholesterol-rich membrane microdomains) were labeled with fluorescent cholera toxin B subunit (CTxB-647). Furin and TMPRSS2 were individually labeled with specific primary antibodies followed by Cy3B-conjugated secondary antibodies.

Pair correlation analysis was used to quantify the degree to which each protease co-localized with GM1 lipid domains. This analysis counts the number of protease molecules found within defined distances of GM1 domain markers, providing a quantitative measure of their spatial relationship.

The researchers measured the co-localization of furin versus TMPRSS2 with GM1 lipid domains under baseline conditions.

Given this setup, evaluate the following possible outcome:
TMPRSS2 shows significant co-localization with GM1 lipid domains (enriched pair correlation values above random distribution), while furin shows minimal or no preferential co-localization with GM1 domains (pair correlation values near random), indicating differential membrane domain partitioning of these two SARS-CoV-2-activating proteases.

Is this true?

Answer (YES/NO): NO